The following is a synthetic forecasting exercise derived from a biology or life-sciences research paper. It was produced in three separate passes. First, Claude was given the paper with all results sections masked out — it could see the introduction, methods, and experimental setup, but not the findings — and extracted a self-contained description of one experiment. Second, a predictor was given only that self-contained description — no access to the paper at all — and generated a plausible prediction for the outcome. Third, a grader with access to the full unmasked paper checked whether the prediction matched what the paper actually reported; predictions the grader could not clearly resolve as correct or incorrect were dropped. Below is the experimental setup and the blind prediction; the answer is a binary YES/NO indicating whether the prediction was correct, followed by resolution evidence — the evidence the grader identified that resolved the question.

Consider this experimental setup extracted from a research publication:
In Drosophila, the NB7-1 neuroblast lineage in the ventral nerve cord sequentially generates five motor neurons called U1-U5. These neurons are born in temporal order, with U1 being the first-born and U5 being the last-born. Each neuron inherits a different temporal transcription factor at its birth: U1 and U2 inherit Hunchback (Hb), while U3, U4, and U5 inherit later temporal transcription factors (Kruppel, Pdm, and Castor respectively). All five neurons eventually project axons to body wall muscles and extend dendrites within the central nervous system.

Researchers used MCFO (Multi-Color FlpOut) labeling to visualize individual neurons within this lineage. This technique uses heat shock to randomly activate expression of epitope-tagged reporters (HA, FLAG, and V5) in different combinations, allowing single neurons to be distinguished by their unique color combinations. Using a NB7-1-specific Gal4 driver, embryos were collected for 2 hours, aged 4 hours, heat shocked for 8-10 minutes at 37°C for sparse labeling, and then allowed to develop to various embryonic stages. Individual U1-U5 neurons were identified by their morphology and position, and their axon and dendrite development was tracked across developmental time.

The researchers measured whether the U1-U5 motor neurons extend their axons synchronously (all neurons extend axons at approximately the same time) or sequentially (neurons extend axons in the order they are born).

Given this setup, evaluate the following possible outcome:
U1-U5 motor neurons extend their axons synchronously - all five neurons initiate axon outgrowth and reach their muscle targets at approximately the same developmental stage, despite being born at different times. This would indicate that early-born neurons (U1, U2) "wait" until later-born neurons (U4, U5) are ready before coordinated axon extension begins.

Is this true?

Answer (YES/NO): NO